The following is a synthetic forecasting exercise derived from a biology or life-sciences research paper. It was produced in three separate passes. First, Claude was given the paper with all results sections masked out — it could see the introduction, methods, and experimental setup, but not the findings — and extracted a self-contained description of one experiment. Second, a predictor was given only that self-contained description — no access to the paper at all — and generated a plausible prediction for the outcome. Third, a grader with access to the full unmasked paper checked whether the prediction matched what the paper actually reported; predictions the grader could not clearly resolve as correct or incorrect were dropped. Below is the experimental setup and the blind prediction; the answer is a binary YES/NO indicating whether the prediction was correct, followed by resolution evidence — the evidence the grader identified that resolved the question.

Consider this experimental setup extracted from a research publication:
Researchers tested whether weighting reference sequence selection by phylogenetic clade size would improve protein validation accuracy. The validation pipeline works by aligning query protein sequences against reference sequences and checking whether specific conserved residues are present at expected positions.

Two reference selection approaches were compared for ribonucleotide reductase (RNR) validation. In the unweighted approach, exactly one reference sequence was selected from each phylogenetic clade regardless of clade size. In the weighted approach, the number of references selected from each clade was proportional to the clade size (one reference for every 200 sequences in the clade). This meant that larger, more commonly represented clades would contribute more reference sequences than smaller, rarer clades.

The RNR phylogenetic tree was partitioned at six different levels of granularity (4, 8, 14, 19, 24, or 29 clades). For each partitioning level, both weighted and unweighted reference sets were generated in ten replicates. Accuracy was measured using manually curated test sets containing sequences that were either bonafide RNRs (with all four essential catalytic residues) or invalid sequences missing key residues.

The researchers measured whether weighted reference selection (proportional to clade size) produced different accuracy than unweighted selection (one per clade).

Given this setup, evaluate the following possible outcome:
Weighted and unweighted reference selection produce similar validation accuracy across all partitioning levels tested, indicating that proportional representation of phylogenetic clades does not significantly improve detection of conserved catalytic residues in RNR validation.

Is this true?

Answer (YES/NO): NO